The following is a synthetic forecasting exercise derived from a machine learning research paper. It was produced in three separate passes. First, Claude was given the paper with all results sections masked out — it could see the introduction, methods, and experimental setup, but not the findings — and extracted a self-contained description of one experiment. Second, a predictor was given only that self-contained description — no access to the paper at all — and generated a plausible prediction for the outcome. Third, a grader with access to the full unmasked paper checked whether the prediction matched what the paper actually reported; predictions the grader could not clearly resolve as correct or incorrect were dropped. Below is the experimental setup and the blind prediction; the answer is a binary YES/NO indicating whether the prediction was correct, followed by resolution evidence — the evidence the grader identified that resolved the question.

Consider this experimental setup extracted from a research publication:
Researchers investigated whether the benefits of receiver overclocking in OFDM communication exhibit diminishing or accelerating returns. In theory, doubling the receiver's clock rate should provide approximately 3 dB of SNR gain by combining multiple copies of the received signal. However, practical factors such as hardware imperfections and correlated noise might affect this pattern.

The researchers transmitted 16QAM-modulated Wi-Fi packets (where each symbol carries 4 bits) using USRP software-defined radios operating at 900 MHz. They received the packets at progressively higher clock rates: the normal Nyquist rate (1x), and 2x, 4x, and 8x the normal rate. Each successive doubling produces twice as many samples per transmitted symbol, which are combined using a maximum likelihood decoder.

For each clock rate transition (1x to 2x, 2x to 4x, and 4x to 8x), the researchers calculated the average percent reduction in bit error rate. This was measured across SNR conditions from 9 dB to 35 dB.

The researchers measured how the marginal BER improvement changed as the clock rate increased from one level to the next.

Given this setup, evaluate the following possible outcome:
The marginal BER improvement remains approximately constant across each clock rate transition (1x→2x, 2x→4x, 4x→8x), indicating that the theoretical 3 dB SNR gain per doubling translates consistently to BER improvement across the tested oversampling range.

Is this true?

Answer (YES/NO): NO